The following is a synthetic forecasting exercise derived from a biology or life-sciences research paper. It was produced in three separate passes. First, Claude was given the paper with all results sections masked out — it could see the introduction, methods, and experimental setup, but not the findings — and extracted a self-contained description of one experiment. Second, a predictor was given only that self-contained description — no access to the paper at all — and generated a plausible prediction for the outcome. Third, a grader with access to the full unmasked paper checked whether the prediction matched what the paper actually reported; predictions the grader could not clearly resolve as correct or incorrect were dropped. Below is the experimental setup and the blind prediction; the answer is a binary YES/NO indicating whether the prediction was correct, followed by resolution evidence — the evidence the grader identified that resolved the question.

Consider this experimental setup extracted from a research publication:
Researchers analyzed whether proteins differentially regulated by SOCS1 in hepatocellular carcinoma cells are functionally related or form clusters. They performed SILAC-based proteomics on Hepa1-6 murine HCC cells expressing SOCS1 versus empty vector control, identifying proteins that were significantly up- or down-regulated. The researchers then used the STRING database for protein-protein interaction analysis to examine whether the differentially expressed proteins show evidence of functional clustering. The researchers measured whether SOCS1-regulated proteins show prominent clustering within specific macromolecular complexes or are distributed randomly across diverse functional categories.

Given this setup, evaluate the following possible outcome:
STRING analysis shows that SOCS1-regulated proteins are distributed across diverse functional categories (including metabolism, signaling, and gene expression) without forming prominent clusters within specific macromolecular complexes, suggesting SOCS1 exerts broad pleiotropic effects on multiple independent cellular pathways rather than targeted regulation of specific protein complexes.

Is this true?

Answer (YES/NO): NO